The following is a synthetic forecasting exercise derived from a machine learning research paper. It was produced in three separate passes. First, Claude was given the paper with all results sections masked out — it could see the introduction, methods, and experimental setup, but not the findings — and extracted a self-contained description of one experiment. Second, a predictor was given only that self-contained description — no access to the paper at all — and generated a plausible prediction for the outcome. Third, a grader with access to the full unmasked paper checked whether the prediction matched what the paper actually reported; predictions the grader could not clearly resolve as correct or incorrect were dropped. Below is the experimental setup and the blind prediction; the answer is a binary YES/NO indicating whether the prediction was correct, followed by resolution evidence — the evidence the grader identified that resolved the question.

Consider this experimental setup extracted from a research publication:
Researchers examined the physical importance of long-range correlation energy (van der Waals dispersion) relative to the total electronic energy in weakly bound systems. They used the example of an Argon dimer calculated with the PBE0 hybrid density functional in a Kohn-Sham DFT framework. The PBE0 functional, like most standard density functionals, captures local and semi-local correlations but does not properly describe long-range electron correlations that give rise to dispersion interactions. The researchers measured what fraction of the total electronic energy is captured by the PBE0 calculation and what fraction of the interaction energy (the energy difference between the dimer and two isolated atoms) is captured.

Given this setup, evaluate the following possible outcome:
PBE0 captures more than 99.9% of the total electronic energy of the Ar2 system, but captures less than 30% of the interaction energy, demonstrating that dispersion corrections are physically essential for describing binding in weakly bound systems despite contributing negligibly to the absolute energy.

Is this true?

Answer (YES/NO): YES